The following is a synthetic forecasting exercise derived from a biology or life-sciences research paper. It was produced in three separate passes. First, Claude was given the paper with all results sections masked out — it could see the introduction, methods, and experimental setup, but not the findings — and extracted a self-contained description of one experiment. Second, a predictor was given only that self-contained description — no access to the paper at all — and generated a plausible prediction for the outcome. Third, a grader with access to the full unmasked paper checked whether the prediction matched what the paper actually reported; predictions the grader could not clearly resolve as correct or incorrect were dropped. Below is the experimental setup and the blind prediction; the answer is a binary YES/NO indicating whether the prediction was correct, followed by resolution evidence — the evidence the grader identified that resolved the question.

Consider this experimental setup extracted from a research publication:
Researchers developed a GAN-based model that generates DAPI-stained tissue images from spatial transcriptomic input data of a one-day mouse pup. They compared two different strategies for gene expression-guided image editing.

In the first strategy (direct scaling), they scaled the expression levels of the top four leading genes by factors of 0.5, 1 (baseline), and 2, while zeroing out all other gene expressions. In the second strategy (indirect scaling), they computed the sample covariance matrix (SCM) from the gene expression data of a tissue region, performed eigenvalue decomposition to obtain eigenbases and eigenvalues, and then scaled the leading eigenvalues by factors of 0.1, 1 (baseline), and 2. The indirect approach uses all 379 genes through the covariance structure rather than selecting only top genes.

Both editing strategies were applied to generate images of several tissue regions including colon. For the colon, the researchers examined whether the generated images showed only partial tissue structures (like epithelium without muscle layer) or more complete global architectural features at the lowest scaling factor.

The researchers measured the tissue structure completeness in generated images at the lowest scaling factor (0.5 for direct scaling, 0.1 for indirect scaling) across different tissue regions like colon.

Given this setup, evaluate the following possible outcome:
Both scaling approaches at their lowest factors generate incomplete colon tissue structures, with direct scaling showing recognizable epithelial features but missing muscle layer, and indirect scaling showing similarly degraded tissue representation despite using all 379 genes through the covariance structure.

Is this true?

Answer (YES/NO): NO